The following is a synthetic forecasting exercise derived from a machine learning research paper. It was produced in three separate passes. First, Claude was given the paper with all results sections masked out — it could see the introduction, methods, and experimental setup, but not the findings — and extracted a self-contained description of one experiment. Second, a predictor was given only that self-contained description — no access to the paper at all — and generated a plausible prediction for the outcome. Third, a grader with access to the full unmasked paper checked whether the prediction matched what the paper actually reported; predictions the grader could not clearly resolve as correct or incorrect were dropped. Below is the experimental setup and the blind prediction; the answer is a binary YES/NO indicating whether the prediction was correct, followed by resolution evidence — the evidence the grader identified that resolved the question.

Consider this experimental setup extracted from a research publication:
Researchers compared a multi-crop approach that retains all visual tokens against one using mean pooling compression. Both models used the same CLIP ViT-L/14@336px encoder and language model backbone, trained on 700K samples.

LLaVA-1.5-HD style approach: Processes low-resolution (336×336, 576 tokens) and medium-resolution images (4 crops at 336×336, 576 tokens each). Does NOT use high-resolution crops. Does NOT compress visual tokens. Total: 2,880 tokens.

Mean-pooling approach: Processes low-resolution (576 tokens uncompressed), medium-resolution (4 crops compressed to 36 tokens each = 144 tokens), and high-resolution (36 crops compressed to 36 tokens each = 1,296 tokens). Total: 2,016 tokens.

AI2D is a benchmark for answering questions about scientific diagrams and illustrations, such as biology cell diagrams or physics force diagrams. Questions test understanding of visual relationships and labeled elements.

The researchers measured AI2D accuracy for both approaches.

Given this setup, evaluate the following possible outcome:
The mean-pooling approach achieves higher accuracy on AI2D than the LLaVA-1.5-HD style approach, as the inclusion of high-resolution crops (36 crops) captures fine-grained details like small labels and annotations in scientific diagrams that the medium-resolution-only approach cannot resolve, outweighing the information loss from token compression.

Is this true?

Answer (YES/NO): YES